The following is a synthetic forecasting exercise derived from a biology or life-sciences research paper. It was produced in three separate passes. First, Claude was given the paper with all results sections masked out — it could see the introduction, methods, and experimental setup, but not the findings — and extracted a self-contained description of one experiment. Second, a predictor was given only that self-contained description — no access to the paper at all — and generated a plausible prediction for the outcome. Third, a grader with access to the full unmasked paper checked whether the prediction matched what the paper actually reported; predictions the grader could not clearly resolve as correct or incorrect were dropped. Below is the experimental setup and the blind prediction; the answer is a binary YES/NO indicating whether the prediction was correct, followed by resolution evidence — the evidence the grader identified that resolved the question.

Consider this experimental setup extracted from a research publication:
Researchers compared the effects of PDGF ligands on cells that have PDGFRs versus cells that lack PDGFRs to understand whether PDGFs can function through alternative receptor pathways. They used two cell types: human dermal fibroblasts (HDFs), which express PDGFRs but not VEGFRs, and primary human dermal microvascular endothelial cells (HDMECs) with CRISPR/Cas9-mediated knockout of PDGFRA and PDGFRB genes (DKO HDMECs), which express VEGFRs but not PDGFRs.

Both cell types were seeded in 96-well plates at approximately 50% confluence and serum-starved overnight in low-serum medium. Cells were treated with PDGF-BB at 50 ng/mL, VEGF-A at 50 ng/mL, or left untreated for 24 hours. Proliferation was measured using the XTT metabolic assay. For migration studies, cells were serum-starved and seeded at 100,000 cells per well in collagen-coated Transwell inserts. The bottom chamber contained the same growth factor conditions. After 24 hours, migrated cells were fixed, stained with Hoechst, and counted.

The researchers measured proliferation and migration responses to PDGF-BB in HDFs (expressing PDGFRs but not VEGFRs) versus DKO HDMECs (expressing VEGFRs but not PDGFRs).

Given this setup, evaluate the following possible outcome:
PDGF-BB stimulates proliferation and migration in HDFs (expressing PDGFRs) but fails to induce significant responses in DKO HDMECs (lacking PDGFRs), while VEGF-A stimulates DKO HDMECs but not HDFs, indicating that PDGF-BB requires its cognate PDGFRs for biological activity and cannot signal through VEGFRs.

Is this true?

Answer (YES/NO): NO